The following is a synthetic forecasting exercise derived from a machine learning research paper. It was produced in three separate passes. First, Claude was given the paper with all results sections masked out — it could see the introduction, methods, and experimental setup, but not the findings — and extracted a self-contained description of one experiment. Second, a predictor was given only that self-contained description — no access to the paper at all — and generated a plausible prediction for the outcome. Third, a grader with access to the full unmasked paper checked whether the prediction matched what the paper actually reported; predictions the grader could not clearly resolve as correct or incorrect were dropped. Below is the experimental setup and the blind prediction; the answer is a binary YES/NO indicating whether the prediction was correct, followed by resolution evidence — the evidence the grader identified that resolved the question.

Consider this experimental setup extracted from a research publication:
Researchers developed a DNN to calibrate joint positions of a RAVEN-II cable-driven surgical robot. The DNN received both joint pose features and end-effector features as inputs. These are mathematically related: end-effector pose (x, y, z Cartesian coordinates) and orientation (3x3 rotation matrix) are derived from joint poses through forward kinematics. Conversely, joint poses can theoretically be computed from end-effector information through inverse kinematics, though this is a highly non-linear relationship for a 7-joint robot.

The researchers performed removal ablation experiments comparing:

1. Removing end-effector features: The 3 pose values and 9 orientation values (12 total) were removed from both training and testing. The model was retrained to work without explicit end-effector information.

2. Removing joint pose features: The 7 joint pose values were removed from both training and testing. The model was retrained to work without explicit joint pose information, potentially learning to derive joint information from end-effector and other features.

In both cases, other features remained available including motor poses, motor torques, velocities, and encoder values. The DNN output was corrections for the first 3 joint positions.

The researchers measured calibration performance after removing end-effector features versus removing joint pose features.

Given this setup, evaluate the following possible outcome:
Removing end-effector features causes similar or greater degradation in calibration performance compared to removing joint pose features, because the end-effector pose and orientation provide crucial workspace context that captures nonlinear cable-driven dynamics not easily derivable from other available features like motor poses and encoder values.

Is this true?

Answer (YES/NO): NO